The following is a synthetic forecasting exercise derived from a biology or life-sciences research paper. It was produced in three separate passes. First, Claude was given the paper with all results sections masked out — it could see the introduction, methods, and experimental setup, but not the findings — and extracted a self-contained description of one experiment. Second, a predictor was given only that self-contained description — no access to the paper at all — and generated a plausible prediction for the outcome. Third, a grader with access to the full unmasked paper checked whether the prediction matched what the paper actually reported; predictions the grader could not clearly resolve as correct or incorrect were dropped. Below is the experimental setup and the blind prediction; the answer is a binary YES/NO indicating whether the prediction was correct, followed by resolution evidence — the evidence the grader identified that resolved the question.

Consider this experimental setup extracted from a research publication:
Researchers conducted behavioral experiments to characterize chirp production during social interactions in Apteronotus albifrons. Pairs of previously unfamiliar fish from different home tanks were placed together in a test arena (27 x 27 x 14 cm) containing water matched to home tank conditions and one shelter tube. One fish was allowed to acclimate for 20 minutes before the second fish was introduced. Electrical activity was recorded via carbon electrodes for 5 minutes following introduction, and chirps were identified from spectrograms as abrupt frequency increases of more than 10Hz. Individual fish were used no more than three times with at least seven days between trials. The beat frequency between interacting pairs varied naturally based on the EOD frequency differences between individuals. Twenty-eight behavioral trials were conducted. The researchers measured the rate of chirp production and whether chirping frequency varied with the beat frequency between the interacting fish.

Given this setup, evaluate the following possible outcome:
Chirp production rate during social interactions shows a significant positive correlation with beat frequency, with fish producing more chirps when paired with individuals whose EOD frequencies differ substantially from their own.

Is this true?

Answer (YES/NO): NO